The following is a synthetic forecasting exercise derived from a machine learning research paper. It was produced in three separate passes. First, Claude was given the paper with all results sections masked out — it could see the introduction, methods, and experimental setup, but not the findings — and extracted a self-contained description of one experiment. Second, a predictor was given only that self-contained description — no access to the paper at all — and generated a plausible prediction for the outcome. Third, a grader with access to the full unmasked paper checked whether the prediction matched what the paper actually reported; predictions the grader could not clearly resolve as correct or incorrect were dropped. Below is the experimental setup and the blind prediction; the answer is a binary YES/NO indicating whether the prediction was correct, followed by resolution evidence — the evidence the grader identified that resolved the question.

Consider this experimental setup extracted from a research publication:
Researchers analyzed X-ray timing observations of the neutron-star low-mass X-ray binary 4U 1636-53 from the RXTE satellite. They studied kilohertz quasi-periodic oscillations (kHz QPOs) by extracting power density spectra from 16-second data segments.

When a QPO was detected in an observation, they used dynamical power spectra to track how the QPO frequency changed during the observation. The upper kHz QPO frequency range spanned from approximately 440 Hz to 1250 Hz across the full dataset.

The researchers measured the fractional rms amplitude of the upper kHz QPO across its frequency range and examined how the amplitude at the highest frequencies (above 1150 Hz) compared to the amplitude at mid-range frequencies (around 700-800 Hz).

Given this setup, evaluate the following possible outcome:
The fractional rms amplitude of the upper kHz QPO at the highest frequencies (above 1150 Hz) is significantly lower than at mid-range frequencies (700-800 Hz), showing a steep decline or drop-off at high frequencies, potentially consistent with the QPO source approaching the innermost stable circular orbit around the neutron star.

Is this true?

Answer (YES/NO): NO